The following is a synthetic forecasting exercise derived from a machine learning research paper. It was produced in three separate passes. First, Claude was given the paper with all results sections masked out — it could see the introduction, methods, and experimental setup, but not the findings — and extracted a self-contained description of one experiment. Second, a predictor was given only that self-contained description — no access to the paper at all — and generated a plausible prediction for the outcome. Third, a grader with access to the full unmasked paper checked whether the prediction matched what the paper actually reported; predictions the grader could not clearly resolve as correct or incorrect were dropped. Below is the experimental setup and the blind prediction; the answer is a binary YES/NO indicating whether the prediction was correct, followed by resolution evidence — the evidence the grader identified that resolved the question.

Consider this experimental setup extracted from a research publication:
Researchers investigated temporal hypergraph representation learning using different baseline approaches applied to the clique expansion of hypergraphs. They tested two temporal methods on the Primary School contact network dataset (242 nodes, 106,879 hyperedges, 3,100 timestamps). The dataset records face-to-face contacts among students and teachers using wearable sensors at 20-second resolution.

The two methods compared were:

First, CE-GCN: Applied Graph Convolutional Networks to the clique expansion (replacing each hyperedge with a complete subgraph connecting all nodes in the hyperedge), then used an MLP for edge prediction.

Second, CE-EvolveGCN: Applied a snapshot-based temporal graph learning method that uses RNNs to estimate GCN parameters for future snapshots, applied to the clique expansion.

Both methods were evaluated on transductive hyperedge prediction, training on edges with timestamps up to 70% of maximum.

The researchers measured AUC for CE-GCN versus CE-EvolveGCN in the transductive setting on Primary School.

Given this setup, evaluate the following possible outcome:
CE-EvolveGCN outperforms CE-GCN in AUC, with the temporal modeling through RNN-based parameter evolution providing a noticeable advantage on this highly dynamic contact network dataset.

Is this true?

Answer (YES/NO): YES